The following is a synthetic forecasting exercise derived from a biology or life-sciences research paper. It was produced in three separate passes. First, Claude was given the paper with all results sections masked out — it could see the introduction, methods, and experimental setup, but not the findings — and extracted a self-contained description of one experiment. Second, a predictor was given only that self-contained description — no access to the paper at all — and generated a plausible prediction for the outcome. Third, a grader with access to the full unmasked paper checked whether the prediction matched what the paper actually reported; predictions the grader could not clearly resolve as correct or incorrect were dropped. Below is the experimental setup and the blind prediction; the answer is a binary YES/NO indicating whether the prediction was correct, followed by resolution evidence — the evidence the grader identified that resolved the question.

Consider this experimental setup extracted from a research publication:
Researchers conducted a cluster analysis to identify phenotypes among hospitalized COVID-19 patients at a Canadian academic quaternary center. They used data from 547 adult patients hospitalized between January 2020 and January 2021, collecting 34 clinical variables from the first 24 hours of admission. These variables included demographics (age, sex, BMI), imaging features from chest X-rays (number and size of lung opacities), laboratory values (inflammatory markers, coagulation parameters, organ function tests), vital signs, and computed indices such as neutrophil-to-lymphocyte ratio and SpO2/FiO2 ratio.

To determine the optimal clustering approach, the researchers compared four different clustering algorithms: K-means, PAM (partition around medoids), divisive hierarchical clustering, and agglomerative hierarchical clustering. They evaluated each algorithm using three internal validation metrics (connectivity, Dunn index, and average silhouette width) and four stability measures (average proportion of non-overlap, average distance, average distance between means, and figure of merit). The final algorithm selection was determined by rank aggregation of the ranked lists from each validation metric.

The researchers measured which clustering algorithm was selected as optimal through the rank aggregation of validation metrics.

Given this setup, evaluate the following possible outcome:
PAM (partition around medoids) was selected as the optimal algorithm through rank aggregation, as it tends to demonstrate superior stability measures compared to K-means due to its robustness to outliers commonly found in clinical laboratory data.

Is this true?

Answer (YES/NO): NO